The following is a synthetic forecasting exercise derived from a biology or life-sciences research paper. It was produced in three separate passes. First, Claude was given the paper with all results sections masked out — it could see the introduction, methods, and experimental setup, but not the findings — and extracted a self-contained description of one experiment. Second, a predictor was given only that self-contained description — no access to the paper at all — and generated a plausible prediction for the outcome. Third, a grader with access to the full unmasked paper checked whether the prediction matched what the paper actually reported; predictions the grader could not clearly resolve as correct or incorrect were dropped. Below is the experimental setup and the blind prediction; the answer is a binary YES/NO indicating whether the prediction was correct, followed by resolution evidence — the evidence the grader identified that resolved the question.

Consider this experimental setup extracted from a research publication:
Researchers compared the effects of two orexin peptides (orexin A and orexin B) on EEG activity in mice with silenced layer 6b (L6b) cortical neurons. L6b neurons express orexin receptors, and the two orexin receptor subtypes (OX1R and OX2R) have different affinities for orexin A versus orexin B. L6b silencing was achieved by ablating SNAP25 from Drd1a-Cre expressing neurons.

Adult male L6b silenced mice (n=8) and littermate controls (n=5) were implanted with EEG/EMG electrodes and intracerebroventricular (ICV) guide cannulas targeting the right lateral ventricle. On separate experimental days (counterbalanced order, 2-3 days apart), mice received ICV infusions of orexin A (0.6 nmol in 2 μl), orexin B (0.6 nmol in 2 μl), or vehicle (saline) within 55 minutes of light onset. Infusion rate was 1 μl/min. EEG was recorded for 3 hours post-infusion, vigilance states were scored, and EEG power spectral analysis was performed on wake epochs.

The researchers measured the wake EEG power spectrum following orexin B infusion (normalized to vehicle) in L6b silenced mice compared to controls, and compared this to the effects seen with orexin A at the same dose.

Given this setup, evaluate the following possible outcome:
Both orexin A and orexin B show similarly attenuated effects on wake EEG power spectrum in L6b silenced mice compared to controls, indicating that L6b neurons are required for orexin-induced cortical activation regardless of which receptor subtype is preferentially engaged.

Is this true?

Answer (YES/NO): NO